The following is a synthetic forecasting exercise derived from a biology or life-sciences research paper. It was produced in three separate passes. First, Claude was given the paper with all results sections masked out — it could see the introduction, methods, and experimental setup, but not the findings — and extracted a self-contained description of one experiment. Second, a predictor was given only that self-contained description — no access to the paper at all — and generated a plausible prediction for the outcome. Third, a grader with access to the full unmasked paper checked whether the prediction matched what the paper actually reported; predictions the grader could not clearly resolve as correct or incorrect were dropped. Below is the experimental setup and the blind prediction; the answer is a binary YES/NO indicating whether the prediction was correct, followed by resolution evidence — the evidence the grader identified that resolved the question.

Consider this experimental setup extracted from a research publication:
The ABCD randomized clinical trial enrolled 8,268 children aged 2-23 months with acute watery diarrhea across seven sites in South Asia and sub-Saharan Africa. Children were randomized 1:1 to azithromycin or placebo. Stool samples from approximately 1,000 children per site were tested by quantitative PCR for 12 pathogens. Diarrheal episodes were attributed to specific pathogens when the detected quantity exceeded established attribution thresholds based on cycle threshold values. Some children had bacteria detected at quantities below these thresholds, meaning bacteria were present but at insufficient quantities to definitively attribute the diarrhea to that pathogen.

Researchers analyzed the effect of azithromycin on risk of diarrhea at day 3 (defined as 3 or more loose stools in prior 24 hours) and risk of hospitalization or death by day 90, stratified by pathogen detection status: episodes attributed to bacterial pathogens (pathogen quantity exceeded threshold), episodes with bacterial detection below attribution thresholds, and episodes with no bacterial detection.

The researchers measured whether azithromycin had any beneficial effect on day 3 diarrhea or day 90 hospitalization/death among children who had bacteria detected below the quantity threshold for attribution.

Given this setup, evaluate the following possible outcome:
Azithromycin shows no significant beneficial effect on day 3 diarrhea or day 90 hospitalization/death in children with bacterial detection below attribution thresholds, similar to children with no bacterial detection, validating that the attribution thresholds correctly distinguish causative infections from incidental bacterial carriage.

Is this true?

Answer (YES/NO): NO